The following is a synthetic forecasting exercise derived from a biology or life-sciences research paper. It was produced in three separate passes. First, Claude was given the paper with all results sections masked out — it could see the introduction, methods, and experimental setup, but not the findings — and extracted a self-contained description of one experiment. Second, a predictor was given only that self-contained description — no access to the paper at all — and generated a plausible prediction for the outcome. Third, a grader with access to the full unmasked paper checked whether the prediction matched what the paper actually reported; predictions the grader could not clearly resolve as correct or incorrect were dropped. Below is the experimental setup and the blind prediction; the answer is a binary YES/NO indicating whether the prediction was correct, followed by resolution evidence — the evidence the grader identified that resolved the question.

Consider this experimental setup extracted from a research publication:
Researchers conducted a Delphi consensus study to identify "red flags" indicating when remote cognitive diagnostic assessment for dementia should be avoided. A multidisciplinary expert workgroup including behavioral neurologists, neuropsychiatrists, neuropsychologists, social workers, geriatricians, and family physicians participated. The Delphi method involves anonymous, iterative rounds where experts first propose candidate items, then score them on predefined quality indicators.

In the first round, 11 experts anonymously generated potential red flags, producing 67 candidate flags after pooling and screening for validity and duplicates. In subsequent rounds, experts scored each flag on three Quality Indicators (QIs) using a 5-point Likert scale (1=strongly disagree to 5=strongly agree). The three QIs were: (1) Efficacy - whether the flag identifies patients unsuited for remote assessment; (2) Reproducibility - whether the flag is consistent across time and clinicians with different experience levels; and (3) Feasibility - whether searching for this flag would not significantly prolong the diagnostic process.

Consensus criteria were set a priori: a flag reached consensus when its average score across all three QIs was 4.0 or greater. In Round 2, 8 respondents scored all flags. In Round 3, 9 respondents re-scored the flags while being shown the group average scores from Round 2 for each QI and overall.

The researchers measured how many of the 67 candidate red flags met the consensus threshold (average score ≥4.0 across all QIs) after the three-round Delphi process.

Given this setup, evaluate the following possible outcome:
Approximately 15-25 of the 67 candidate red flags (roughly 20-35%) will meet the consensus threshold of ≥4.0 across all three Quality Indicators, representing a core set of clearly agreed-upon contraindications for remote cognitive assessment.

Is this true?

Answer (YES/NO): NO